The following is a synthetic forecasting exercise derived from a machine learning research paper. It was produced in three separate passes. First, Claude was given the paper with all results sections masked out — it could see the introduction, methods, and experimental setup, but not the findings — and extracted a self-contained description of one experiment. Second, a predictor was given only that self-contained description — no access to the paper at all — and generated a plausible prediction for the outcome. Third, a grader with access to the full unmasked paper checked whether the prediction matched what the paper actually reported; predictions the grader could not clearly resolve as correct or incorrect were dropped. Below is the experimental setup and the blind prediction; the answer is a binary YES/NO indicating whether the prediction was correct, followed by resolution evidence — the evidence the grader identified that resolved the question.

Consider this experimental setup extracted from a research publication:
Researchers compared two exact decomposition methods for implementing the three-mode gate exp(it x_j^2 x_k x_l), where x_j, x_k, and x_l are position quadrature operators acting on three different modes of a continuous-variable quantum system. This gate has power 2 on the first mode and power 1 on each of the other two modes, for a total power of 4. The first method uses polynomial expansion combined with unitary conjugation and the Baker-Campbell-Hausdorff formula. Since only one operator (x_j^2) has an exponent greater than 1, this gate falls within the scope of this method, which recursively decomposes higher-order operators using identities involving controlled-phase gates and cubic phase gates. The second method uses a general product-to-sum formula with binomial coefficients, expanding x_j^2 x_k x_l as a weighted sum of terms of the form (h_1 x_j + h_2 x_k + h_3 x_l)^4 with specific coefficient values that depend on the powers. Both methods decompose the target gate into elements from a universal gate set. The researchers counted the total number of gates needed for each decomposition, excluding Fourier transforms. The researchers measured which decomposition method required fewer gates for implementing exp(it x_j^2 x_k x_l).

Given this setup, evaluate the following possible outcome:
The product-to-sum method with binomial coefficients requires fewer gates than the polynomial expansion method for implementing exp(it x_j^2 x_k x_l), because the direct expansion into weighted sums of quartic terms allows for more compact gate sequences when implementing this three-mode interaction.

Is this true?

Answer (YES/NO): YES